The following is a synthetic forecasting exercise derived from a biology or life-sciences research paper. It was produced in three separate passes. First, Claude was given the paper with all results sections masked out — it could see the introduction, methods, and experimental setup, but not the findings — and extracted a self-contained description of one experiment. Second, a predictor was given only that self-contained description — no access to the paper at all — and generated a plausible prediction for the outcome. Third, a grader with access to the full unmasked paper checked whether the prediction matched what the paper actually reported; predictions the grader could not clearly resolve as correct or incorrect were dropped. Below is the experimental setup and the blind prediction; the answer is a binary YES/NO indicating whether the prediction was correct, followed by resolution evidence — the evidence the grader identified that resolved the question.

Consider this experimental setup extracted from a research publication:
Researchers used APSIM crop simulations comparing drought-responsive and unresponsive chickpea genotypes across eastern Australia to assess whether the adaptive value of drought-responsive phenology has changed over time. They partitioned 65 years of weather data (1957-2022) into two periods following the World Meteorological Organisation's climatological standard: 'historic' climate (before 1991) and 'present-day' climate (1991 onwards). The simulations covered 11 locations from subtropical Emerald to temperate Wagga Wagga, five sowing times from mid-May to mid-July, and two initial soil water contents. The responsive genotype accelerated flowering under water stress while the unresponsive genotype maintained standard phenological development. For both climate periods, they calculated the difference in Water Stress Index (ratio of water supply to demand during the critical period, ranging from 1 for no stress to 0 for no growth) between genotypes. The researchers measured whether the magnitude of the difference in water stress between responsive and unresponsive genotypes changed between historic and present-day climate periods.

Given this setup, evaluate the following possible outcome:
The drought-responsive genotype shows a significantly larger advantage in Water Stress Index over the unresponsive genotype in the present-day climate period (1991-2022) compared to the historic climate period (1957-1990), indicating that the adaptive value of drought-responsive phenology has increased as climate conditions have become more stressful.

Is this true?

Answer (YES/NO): NO